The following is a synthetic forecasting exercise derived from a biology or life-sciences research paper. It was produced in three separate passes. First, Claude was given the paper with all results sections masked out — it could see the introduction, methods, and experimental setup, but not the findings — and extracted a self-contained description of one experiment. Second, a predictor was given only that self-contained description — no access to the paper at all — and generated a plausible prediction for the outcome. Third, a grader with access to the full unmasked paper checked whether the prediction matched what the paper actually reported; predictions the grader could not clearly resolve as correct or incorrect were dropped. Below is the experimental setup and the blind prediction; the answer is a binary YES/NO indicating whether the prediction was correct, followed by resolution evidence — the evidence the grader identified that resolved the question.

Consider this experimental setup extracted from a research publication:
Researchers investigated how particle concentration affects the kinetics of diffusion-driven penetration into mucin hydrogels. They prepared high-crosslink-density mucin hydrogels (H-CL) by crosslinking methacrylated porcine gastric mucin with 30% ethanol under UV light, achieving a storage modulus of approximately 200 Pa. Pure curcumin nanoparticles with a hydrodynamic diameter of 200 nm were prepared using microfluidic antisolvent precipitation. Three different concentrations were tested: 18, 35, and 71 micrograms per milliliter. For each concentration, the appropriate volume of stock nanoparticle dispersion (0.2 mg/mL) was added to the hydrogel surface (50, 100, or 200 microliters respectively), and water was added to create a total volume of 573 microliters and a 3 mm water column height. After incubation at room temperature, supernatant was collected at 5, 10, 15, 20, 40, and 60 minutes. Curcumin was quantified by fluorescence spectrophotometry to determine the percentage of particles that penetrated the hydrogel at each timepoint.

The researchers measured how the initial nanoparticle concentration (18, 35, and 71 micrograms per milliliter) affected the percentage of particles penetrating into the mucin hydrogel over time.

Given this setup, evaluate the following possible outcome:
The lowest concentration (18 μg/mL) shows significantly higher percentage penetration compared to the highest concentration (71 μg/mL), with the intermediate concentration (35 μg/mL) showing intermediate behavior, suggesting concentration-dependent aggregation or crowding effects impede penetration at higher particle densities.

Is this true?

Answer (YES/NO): YES